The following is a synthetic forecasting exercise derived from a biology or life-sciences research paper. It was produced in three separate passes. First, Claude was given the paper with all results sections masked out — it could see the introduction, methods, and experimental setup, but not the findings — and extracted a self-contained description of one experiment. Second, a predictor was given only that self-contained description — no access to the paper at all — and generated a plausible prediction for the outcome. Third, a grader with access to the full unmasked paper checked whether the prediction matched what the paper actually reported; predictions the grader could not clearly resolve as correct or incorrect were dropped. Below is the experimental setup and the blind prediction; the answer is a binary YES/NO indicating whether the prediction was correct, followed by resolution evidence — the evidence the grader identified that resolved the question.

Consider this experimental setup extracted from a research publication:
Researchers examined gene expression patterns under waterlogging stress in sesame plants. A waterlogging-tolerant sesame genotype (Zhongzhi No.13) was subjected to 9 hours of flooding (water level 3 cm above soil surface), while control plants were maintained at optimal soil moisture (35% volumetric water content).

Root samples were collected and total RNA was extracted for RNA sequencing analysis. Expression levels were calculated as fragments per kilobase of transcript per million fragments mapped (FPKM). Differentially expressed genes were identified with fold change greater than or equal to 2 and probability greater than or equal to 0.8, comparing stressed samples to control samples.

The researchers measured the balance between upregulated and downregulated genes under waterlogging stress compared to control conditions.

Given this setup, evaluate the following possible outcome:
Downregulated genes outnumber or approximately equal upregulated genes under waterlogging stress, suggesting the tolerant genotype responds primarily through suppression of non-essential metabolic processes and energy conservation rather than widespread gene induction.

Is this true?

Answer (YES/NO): NO